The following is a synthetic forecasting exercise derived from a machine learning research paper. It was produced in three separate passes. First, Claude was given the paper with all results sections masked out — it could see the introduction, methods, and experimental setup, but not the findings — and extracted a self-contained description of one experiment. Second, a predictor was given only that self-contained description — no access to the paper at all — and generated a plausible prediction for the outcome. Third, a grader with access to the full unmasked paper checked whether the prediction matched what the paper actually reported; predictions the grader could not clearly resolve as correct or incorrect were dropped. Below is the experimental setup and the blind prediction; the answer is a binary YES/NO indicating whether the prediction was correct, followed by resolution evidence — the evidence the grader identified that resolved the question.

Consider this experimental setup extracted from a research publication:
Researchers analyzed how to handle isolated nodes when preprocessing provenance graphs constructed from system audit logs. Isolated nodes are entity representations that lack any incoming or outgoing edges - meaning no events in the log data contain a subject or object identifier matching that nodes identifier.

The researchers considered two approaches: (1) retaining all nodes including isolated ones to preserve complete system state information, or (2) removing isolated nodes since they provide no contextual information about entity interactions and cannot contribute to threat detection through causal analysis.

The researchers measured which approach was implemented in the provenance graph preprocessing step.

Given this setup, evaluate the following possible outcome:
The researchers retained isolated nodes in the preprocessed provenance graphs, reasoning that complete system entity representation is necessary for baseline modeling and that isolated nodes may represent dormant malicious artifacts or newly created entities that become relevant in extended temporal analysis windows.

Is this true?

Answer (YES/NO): NO